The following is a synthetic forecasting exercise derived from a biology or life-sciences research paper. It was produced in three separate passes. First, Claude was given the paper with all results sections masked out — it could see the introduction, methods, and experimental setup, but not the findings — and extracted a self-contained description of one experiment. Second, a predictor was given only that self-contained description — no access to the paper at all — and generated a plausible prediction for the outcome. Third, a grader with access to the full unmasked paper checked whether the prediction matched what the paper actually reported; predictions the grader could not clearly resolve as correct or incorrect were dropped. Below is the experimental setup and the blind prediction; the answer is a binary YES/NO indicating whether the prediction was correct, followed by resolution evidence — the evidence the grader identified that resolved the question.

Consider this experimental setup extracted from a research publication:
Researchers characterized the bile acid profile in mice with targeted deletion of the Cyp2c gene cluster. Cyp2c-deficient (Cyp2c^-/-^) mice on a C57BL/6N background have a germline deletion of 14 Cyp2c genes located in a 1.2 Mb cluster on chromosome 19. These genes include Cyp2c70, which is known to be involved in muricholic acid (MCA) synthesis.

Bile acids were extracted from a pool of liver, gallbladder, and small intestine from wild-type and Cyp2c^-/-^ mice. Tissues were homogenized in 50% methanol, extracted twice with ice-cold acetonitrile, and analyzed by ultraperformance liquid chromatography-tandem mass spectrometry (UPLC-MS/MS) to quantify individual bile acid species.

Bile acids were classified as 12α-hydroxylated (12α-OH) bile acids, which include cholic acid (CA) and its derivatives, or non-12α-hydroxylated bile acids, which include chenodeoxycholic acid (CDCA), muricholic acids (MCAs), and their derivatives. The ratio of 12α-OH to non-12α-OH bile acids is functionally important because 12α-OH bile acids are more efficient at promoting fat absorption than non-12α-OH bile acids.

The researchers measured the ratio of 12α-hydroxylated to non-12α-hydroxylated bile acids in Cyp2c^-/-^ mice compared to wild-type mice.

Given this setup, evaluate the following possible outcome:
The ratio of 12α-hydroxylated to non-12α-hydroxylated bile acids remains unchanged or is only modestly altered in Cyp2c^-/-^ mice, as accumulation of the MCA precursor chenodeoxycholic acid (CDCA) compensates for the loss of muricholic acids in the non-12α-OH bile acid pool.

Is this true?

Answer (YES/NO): NO